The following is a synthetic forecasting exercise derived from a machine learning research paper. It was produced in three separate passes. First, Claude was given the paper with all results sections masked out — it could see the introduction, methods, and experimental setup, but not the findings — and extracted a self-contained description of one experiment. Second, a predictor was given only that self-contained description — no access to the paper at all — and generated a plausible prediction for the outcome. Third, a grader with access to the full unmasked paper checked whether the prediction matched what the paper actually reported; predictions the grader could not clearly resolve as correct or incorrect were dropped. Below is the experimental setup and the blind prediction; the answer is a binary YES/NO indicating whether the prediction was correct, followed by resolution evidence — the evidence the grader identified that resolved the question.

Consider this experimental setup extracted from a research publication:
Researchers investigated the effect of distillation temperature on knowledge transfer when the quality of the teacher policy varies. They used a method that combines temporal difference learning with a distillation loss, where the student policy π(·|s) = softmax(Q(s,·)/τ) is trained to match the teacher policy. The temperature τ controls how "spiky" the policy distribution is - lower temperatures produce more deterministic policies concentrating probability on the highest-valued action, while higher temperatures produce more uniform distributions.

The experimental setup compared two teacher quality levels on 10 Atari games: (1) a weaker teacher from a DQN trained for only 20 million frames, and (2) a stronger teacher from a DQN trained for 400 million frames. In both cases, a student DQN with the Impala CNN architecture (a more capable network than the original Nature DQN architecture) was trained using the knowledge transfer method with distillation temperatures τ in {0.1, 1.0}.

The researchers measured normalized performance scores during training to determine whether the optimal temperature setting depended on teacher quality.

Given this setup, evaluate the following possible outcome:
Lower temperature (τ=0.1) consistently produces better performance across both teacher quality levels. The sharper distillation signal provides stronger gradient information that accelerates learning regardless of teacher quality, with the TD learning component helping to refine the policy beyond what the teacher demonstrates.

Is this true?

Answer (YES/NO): NO